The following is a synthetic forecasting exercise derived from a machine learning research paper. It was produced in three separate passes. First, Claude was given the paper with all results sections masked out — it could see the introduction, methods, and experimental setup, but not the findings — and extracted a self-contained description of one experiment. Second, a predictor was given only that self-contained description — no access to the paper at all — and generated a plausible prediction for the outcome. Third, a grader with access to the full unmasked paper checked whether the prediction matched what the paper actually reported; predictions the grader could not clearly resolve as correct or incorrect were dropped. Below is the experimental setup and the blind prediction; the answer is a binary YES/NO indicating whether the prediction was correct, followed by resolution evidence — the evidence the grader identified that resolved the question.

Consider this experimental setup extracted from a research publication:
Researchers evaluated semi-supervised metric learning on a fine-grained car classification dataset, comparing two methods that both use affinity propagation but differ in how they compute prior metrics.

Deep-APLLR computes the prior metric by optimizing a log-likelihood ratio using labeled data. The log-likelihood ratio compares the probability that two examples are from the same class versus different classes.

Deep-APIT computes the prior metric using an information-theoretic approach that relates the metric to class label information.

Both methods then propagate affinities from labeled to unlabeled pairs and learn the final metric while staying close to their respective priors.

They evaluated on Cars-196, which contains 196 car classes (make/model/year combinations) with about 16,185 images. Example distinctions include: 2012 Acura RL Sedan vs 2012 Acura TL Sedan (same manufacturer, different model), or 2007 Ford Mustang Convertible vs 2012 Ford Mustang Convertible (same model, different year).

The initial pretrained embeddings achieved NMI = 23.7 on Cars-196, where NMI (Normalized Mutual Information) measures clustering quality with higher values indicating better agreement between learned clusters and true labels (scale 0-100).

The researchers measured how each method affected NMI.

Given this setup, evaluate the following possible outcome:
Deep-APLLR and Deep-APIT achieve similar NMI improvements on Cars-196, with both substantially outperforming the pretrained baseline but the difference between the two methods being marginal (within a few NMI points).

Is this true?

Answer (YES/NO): NO